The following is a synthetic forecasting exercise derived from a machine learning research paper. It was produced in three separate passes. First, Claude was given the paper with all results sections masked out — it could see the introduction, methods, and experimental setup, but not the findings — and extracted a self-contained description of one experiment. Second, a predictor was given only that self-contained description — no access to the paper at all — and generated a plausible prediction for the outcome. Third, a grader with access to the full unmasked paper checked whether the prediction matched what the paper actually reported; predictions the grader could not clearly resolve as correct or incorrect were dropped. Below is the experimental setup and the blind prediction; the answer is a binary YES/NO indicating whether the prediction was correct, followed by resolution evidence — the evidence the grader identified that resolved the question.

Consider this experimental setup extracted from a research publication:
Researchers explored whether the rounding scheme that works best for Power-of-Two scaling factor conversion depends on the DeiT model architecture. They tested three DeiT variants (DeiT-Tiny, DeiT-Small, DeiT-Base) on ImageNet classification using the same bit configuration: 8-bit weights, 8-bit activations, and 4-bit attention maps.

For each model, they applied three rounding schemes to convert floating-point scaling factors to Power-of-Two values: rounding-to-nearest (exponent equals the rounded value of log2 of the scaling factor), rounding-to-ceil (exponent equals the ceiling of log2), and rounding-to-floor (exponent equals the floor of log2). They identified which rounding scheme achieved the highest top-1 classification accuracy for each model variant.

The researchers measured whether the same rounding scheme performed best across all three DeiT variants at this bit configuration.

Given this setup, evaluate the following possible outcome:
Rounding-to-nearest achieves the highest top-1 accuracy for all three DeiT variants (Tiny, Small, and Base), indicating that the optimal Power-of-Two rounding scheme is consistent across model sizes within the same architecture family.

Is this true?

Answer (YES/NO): NO